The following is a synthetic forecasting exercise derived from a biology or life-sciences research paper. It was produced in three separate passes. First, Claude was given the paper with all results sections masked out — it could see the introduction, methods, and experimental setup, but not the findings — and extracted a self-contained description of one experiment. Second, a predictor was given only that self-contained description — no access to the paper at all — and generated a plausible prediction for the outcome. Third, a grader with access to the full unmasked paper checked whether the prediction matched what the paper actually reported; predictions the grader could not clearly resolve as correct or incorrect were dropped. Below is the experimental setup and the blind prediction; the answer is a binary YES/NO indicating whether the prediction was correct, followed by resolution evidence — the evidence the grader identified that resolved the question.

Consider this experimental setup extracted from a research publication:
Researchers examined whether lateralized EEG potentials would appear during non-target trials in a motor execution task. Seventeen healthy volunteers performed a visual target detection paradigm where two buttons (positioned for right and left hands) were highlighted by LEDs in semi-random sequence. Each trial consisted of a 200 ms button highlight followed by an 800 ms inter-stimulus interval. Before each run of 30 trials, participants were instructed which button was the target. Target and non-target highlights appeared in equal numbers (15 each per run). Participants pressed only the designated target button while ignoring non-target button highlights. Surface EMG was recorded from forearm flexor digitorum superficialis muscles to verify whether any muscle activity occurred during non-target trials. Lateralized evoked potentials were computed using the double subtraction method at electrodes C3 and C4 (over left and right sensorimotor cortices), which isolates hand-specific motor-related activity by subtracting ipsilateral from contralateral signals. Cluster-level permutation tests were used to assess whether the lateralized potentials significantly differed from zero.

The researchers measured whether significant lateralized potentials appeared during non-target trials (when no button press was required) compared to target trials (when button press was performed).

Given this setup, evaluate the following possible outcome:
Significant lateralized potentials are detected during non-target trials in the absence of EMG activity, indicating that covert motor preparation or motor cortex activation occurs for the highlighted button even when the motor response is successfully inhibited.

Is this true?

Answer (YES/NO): NO